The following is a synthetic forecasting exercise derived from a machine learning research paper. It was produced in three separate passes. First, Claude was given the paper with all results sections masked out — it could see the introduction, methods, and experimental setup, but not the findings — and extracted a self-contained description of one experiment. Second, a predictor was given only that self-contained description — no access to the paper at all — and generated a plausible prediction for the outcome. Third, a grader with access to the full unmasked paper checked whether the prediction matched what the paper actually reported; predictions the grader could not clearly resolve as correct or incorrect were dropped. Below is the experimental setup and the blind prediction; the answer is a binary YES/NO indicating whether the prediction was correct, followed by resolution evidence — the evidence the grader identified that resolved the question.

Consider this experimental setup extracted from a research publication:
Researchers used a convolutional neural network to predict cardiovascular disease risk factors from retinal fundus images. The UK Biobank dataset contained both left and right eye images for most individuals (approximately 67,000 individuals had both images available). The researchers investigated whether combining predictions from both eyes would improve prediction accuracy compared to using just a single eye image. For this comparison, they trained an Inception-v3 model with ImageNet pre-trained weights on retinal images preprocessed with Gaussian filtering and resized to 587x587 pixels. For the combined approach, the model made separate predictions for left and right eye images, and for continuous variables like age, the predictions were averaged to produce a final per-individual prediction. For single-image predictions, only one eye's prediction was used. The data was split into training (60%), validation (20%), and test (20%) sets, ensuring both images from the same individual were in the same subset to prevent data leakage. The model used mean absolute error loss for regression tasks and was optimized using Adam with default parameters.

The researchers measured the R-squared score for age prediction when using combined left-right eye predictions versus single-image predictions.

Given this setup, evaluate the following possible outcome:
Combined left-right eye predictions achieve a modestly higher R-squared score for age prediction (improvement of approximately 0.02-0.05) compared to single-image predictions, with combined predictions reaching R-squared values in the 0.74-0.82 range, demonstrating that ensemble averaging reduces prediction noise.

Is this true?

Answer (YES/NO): YES